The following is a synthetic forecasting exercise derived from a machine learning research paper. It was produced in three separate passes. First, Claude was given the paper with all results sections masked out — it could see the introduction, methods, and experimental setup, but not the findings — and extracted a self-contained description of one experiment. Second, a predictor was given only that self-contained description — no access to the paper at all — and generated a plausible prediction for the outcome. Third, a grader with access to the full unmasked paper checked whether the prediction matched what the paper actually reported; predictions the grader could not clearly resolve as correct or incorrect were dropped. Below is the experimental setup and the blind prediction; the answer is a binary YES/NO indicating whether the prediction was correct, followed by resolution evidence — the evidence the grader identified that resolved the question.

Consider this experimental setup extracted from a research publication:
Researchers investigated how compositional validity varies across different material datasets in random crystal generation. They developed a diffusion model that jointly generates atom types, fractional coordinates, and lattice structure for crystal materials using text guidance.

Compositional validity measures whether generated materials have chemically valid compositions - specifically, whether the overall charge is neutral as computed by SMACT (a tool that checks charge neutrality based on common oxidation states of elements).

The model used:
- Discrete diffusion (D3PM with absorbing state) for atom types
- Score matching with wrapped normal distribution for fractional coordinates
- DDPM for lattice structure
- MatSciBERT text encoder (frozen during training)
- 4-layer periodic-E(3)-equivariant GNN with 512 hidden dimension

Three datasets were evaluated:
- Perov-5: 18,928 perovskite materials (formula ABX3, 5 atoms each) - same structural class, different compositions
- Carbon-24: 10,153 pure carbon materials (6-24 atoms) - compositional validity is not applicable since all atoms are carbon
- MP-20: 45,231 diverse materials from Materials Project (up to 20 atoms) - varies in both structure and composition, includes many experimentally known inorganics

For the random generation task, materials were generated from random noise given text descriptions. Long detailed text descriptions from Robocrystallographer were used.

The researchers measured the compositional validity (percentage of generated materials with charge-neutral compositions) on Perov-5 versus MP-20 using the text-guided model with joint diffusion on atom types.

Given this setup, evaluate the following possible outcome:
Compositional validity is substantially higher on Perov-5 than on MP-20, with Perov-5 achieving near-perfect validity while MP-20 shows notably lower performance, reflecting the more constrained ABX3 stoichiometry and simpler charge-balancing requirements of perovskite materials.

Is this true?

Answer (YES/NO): YES